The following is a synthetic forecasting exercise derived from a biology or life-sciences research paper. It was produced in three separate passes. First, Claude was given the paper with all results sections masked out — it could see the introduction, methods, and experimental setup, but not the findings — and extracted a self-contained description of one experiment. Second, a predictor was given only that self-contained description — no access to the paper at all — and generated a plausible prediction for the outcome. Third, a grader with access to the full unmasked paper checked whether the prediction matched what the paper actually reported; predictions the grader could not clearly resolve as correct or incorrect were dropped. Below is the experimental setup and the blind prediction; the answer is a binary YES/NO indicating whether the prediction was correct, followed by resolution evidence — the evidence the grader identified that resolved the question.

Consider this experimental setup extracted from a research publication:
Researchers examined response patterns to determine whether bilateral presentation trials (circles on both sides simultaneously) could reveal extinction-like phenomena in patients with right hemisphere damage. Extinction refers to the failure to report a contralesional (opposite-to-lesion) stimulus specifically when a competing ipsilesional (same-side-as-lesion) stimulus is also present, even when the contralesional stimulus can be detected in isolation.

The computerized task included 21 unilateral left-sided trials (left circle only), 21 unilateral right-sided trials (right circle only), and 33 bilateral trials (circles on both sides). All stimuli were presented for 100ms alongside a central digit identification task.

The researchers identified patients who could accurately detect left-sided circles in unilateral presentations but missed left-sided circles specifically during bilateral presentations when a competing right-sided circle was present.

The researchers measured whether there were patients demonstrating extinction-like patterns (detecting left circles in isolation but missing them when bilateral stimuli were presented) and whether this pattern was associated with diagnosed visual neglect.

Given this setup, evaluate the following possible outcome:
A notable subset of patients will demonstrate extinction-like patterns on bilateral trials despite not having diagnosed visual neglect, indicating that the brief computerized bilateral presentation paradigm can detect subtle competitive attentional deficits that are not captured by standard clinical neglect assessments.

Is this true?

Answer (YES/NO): YES